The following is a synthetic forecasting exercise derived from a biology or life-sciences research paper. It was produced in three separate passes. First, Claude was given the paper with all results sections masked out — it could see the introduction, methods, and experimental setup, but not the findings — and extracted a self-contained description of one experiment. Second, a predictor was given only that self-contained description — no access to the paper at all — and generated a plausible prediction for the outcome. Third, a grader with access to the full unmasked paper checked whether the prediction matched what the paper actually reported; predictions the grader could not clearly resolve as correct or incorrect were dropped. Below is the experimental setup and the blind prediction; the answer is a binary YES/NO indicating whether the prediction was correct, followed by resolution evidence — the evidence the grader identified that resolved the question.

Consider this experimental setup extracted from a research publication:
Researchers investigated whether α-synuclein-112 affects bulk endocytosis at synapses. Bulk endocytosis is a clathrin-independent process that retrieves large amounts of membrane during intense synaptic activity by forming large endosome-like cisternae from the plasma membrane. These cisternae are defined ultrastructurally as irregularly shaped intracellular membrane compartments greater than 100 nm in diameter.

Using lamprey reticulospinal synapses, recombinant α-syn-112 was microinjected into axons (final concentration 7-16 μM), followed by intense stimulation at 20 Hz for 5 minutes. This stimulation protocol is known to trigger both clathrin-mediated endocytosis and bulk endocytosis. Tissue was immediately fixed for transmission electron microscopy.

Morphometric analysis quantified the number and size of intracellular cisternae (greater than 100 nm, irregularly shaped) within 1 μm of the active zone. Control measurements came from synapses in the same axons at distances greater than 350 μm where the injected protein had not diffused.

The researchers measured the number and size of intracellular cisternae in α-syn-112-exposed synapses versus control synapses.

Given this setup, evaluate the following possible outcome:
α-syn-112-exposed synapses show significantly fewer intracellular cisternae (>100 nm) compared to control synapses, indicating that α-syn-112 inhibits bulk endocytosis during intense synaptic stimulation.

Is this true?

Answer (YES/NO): NO